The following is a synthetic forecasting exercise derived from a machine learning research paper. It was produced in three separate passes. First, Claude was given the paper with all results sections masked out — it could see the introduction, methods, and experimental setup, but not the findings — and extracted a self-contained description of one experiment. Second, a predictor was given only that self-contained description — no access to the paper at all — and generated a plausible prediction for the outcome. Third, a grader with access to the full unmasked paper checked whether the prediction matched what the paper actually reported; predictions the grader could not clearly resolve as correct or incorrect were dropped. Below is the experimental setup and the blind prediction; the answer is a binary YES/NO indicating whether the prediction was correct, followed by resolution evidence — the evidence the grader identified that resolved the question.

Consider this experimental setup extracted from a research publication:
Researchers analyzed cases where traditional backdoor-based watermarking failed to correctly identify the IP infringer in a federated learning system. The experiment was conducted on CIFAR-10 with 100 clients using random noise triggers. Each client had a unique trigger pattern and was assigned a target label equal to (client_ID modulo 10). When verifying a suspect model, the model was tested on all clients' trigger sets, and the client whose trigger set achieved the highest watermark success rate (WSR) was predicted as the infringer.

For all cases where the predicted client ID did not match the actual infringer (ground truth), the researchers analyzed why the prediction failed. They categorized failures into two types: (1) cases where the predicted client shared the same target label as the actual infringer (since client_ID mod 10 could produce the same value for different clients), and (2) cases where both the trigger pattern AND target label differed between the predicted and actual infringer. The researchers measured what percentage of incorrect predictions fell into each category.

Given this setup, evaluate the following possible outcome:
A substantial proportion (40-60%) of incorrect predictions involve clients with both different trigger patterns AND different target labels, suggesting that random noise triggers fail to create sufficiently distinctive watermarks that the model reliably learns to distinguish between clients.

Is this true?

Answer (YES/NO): NO